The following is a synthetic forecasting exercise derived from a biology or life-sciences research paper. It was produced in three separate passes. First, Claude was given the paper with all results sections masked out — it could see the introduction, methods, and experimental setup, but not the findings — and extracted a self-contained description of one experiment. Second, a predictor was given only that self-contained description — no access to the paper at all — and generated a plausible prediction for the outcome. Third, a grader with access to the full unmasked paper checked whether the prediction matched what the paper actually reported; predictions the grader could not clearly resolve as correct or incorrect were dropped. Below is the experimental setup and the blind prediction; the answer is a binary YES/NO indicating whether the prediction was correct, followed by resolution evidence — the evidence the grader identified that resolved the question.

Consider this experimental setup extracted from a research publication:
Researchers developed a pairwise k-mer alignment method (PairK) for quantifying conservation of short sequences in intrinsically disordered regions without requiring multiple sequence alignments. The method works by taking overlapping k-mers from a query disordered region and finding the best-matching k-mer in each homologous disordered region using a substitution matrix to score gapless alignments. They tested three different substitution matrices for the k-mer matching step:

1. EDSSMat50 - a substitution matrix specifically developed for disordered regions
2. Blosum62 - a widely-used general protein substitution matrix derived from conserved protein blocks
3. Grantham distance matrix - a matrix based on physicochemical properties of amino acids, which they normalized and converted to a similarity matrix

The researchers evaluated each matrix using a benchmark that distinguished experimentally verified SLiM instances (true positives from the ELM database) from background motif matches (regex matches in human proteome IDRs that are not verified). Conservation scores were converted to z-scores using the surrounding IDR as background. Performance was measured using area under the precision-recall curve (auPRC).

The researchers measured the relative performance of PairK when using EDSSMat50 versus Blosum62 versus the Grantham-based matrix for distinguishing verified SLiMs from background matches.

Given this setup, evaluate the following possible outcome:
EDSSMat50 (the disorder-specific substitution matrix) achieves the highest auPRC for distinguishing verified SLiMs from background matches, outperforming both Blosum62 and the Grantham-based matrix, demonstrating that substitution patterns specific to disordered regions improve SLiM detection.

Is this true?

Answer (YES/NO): NO